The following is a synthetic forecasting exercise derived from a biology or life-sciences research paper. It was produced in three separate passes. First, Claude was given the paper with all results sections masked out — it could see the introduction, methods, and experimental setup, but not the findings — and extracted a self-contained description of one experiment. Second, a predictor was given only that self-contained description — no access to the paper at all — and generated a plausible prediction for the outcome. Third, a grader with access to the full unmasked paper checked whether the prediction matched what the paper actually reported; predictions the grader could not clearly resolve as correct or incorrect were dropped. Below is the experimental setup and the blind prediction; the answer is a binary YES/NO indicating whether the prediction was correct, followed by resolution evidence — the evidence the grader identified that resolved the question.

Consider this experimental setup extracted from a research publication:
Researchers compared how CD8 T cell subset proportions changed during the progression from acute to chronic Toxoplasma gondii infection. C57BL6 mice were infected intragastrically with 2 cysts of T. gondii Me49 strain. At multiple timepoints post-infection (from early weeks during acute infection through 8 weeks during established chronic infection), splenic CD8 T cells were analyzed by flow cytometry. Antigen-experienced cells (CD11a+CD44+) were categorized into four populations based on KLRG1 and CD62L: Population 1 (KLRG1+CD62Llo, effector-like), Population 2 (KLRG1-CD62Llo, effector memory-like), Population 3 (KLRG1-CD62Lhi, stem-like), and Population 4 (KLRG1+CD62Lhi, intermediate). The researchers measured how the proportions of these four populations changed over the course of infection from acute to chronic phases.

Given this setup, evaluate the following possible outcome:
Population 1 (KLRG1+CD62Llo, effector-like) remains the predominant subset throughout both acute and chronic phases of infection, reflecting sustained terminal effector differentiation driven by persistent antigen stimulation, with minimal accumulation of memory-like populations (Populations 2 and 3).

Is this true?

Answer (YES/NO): NO